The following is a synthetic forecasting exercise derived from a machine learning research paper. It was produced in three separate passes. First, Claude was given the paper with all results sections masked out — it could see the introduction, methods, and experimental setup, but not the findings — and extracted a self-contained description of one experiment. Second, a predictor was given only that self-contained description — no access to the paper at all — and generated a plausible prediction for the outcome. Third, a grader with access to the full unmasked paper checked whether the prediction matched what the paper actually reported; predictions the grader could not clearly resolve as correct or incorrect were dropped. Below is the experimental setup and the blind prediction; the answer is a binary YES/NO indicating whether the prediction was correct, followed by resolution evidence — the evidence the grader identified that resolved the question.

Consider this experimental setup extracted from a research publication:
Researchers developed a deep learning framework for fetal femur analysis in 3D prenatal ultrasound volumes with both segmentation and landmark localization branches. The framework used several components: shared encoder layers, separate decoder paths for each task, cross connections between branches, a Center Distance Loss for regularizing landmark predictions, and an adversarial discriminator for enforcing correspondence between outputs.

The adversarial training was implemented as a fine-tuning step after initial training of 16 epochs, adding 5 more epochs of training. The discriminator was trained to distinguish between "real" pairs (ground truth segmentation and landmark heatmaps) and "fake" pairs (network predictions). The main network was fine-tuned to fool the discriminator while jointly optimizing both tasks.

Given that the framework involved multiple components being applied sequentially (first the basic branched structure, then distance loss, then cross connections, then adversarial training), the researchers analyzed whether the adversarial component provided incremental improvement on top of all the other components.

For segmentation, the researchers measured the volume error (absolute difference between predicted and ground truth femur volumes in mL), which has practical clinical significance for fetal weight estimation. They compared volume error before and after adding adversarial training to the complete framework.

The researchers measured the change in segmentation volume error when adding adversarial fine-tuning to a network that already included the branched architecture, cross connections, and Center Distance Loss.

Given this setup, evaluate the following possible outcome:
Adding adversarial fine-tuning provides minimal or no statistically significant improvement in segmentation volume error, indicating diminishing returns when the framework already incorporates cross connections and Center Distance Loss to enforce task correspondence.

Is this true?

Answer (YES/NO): NO